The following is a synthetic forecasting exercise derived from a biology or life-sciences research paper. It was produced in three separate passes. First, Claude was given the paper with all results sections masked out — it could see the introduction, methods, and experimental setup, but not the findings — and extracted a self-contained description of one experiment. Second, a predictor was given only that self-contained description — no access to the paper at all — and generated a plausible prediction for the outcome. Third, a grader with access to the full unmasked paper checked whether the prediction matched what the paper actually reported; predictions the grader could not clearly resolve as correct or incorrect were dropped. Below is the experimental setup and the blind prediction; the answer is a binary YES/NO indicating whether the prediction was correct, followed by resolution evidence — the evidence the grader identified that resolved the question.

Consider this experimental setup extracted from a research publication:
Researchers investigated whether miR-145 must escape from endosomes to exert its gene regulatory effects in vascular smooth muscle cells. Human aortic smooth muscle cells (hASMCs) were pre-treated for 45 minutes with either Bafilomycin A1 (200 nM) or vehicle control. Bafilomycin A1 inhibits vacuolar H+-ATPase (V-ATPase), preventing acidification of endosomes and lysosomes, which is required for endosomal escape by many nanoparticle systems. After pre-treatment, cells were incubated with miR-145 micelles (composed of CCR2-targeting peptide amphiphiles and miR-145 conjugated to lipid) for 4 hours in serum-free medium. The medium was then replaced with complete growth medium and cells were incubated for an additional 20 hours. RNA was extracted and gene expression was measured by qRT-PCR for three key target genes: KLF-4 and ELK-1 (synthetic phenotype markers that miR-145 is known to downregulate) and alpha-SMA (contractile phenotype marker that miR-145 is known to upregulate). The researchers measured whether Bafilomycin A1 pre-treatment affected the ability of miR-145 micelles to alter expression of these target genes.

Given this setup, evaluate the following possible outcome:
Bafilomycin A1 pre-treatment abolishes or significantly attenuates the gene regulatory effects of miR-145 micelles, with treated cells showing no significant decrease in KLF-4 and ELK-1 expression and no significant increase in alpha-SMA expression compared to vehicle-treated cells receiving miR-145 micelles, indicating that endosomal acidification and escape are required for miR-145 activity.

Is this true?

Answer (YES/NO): YES